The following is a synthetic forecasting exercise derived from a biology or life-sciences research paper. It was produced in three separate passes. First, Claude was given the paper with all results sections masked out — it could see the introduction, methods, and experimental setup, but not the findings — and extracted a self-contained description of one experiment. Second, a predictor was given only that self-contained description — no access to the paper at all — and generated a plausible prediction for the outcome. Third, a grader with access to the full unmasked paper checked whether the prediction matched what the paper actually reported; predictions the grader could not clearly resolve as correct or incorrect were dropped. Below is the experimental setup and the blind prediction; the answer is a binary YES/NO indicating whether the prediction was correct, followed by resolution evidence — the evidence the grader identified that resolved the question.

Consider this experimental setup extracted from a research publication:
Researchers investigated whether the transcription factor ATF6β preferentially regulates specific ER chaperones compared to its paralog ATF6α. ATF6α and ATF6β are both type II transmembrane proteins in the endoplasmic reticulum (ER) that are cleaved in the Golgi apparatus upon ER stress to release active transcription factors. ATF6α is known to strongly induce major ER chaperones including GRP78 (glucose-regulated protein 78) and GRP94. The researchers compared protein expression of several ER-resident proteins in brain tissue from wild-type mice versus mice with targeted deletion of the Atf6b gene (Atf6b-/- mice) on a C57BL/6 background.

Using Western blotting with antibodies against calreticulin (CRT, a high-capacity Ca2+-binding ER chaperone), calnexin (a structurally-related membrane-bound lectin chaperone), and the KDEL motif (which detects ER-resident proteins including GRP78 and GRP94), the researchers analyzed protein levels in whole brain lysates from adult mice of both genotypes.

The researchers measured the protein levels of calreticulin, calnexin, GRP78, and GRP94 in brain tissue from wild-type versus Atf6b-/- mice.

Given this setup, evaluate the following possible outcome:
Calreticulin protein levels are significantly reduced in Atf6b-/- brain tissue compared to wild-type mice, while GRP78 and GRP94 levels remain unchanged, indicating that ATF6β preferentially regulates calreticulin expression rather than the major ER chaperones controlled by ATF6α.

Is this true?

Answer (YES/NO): YES